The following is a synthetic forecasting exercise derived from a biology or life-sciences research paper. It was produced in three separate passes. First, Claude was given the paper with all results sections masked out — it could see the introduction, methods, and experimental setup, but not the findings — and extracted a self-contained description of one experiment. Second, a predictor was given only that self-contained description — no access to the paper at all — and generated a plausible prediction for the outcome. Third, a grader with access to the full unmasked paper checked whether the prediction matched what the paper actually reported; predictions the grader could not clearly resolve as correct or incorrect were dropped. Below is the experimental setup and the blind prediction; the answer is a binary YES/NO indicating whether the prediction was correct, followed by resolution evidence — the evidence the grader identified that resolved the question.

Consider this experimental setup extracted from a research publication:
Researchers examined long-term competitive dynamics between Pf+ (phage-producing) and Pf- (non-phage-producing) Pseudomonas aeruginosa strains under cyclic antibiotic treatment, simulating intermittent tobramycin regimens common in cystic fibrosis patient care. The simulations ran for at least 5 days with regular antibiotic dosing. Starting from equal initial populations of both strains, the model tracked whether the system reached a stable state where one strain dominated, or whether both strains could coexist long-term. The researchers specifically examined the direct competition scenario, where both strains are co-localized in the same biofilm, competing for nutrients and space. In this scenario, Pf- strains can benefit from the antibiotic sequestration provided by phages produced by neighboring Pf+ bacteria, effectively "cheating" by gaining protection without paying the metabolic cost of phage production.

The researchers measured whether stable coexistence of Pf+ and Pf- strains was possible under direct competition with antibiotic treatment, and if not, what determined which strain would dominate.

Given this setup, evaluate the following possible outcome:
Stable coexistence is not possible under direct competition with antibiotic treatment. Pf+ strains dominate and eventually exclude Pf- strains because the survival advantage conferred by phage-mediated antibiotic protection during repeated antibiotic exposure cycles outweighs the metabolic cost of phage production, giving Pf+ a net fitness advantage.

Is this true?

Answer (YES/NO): NO